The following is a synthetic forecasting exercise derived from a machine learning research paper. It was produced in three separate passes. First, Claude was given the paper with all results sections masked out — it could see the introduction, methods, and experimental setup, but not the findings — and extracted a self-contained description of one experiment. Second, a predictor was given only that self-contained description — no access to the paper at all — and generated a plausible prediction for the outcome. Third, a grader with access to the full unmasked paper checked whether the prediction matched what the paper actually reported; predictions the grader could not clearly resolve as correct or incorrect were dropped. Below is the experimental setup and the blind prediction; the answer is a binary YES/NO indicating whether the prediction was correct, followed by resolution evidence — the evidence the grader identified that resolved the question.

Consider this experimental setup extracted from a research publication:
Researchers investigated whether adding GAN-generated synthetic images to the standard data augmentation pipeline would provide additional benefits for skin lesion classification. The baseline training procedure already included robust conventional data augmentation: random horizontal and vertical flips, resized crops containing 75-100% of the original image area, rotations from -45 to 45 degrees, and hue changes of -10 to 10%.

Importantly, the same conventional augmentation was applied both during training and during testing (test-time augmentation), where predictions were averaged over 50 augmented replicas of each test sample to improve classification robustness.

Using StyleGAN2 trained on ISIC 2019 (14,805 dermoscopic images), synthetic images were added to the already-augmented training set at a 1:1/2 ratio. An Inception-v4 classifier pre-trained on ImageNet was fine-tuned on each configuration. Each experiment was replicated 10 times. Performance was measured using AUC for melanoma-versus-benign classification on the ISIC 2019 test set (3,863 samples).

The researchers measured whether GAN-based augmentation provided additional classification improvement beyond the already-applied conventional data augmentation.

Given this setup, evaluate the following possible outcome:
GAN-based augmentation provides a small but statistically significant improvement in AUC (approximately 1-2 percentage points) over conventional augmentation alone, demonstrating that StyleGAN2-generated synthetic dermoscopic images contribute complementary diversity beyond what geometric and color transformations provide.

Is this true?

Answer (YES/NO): NO